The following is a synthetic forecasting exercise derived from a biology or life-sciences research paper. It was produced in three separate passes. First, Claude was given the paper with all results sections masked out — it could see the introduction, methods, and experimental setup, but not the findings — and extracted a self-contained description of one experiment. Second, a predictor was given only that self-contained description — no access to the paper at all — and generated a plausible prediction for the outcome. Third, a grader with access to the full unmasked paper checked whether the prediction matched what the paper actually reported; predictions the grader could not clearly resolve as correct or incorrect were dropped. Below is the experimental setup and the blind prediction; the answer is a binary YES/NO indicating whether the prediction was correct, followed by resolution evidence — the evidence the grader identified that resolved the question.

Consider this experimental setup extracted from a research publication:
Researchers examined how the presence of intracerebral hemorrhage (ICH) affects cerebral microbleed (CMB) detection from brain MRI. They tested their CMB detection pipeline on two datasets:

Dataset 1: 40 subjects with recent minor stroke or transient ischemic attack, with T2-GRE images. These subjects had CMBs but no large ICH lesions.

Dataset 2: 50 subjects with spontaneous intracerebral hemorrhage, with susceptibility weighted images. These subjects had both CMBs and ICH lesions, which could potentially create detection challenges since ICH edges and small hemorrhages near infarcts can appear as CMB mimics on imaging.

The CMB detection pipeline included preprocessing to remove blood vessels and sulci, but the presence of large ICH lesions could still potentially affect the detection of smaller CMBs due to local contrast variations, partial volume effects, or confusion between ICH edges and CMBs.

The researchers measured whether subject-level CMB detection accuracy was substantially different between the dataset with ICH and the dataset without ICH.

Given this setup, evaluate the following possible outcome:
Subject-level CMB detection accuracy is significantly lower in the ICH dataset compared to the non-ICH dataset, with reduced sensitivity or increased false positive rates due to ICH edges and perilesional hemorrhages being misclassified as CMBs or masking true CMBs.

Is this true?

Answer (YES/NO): YES